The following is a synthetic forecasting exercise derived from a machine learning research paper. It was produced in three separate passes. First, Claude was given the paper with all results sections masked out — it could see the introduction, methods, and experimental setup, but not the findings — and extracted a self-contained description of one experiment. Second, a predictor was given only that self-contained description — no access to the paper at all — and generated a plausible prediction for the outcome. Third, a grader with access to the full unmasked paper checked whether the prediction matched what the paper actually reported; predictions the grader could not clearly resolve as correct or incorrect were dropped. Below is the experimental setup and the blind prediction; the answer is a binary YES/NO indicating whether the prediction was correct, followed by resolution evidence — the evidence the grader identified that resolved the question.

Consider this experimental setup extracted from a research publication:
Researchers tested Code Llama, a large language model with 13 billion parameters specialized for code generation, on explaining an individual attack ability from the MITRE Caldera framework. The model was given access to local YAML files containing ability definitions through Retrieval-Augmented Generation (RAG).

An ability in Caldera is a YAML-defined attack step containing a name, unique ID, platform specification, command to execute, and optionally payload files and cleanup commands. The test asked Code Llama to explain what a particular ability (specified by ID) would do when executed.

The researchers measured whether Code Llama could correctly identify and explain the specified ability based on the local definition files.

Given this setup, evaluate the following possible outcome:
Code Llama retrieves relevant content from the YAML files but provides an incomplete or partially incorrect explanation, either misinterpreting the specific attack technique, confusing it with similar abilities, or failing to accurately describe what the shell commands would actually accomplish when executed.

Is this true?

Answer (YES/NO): NO